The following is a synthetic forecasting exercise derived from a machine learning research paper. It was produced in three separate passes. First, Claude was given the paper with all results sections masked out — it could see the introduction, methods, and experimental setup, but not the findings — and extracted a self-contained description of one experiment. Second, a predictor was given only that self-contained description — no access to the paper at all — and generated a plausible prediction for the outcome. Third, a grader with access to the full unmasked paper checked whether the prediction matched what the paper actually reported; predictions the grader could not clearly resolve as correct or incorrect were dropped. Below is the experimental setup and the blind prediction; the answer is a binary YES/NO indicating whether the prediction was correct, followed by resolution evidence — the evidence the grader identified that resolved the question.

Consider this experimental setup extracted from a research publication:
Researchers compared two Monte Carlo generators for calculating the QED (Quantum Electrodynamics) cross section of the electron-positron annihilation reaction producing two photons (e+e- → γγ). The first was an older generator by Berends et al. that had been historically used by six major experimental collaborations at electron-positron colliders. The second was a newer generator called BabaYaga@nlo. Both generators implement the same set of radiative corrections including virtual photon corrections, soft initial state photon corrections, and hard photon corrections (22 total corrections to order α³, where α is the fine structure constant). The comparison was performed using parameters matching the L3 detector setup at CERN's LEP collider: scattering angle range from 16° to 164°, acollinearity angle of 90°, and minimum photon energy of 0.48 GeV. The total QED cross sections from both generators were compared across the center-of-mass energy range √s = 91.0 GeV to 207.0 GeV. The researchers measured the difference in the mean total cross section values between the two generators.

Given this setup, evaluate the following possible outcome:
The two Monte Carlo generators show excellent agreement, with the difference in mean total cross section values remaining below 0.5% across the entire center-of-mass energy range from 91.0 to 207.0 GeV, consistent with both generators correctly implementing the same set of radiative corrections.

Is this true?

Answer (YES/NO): NO